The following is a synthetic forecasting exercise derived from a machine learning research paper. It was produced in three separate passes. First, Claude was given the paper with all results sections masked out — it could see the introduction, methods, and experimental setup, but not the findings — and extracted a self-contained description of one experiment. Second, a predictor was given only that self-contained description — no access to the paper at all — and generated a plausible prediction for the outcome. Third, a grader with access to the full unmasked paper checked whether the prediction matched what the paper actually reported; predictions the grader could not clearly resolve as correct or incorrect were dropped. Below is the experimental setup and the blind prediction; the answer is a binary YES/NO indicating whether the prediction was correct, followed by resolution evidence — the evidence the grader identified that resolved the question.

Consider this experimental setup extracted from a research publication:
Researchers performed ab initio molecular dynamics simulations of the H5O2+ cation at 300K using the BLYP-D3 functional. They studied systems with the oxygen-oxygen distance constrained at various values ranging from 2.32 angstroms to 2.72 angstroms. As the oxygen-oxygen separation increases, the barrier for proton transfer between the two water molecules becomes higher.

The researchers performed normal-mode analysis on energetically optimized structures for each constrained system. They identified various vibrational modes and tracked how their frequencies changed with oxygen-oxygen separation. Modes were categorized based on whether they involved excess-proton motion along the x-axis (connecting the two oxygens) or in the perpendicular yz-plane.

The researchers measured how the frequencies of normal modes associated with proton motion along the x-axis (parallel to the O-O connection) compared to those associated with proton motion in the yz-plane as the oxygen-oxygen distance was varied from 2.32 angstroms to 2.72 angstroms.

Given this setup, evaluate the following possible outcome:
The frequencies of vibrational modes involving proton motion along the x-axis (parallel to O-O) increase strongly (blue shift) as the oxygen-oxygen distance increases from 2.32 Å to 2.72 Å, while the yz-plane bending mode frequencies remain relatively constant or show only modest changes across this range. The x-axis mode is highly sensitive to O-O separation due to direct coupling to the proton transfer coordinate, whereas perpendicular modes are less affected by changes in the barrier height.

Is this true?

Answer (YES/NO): YES